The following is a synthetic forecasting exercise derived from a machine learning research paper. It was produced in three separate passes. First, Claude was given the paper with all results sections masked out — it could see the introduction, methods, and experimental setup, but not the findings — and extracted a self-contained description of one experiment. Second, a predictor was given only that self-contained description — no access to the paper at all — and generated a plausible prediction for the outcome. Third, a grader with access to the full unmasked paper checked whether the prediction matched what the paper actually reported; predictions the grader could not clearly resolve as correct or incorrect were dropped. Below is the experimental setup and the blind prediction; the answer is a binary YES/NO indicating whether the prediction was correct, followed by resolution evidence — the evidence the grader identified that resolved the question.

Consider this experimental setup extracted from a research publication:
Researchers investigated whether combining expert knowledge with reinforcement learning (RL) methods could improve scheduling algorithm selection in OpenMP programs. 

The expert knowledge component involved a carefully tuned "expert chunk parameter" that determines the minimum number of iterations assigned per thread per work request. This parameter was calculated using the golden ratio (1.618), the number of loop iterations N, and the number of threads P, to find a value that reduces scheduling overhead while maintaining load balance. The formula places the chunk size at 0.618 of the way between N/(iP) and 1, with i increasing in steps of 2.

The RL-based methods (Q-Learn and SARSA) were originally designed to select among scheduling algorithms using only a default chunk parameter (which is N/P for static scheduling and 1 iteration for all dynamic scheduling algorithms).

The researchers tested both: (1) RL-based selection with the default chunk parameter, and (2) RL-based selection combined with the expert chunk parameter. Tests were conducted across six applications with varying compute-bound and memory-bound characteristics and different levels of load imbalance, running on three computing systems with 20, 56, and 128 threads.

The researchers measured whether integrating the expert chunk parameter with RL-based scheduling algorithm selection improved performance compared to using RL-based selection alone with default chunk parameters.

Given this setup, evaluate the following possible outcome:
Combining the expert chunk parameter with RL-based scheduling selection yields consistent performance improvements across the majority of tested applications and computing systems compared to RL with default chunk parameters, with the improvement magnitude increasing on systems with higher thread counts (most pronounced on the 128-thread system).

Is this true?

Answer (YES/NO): NO